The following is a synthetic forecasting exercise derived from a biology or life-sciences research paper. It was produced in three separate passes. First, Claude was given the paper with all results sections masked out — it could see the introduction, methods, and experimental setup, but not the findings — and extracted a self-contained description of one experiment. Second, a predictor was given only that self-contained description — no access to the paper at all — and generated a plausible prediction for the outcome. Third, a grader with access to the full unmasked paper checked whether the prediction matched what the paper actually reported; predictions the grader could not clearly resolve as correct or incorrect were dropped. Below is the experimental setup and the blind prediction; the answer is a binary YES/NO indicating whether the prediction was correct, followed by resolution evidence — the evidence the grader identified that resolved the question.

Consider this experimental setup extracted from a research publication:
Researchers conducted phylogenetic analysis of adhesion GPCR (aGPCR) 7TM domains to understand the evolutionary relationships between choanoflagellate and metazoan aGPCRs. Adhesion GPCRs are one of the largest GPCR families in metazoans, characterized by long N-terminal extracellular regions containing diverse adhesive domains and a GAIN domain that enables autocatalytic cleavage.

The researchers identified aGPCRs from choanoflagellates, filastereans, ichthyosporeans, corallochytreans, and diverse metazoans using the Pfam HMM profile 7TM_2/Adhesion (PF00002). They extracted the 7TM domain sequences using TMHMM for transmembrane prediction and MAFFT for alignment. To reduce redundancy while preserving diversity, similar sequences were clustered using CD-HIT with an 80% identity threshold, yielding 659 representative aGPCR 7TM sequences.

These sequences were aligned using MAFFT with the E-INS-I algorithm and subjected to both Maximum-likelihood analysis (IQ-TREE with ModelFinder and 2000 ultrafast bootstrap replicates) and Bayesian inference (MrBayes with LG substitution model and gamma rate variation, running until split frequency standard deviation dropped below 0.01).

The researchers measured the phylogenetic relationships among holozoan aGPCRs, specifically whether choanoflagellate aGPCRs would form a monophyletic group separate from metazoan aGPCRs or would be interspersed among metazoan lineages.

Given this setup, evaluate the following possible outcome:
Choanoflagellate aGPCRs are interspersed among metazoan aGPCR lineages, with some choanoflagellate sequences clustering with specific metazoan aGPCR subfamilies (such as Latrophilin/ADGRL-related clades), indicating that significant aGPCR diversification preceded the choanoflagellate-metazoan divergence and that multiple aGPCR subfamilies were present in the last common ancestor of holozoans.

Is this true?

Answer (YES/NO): NO